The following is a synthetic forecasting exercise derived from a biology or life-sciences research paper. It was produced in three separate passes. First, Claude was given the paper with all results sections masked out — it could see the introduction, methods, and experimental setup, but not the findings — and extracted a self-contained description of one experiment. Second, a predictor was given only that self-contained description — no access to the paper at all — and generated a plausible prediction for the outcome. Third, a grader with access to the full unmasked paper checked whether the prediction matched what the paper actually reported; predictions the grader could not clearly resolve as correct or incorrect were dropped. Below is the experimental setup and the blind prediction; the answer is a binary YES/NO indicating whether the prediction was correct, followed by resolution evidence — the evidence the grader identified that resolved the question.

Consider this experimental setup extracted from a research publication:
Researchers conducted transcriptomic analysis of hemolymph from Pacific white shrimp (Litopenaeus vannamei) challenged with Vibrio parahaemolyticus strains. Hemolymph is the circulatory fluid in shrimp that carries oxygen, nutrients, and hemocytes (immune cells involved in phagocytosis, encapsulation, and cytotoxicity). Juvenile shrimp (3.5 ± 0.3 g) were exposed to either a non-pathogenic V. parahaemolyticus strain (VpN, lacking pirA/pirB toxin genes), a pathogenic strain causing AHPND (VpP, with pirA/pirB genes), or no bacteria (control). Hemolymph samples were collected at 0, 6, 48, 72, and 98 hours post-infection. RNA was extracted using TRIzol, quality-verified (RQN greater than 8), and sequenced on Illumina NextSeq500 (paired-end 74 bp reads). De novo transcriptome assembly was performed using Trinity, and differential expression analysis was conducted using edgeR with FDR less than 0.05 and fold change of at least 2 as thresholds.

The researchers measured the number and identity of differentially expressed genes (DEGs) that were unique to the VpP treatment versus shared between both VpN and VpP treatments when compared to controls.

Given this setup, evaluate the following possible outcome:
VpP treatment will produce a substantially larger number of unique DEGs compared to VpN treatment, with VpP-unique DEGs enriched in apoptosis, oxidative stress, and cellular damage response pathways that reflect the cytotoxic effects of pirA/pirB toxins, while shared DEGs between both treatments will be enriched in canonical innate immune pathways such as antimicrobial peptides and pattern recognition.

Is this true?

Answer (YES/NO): NO